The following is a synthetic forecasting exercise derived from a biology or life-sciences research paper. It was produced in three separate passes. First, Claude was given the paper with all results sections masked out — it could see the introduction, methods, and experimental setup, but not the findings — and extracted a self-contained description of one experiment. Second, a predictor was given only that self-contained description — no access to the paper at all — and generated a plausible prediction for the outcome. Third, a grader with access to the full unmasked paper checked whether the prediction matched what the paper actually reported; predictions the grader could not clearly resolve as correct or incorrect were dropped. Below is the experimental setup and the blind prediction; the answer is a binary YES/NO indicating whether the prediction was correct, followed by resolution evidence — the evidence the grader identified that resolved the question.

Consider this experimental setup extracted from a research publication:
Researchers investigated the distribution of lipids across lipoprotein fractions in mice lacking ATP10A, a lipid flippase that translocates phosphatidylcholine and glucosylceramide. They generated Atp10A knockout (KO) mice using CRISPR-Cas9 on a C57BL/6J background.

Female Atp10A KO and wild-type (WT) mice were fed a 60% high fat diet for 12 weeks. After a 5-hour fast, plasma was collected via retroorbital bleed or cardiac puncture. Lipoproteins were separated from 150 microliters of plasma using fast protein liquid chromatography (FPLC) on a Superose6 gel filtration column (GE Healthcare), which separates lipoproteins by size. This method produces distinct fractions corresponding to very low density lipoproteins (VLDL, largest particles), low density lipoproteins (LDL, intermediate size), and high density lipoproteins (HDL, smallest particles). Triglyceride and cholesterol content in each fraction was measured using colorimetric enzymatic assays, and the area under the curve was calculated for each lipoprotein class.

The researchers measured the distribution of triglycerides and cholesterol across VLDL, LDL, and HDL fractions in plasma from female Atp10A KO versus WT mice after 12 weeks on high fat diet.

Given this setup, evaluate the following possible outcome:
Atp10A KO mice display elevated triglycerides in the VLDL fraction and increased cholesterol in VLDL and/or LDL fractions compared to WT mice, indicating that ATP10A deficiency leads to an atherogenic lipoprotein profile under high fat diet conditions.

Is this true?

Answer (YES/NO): NO